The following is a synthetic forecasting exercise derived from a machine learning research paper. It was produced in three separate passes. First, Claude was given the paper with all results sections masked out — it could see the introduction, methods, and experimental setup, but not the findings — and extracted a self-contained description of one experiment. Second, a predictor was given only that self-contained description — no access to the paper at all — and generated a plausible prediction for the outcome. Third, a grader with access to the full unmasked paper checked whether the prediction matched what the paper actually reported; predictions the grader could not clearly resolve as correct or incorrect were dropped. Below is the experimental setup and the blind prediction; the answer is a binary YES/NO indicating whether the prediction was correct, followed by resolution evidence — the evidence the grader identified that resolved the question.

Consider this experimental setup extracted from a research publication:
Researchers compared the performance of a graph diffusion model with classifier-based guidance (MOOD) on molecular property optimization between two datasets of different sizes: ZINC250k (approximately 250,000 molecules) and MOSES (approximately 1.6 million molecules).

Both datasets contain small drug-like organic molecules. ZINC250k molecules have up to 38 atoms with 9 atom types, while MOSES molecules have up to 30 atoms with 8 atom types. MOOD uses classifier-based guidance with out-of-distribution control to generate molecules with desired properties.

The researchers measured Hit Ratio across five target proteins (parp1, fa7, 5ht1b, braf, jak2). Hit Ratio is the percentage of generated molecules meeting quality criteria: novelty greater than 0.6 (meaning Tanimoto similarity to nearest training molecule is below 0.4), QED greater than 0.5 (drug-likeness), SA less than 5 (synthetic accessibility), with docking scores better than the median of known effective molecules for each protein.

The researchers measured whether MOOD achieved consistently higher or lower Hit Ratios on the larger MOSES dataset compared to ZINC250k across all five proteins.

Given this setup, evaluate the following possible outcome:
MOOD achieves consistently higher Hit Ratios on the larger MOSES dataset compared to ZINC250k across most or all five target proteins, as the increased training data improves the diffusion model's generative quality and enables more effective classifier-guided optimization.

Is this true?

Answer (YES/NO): NO